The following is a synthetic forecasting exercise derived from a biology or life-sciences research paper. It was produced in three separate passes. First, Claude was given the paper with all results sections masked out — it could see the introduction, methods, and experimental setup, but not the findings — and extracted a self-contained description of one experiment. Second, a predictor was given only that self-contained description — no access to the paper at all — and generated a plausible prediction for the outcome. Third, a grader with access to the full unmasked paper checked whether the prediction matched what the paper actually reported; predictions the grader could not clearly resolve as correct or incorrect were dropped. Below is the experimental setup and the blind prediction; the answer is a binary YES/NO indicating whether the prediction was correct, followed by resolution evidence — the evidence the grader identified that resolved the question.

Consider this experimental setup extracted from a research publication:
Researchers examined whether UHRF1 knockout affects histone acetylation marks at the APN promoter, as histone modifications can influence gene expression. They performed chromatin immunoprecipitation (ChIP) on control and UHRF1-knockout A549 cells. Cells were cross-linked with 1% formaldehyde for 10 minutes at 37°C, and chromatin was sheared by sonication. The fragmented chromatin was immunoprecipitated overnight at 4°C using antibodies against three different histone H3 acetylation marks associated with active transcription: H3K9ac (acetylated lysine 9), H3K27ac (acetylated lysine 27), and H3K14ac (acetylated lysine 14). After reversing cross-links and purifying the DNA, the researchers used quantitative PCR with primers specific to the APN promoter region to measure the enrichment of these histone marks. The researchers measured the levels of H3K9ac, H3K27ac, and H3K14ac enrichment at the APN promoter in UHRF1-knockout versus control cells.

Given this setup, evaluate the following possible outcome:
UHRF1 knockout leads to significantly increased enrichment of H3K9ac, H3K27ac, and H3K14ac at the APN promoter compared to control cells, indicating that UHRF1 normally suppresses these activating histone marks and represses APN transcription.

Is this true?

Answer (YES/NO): NO